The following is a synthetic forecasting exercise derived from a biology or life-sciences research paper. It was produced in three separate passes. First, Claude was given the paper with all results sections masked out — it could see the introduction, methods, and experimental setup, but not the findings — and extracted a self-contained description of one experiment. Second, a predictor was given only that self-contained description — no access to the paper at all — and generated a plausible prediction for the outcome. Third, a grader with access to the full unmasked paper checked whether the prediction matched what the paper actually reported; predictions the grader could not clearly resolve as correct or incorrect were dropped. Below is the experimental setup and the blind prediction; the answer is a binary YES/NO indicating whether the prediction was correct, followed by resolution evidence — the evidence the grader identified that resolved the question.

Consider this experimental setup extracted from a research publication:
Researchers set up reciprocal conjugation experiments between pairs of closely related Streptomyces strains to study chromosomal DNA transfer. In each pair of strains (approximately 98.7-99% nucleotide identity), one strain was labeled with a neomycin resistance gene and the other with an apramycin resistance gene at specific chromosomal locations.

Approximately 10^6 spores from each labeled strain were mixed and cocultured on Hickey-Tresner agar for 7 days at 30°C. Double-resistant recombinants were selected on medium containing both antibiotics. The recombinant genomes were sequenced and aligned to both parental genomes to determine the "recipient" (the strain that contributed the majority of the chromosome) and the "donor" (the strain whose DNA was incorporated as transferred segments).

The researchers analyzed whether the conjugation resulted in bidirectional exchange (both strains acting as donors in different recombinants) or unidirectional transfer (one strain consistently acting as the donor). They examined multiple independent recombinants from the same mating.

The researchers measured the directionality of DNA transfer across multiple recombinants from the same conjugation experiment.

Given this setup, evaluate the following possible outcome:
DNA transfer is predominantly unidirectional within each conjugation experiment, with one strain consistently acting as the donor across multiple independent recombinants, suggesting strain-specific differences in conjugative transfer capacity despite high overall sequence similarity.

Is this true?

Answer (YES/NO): NO